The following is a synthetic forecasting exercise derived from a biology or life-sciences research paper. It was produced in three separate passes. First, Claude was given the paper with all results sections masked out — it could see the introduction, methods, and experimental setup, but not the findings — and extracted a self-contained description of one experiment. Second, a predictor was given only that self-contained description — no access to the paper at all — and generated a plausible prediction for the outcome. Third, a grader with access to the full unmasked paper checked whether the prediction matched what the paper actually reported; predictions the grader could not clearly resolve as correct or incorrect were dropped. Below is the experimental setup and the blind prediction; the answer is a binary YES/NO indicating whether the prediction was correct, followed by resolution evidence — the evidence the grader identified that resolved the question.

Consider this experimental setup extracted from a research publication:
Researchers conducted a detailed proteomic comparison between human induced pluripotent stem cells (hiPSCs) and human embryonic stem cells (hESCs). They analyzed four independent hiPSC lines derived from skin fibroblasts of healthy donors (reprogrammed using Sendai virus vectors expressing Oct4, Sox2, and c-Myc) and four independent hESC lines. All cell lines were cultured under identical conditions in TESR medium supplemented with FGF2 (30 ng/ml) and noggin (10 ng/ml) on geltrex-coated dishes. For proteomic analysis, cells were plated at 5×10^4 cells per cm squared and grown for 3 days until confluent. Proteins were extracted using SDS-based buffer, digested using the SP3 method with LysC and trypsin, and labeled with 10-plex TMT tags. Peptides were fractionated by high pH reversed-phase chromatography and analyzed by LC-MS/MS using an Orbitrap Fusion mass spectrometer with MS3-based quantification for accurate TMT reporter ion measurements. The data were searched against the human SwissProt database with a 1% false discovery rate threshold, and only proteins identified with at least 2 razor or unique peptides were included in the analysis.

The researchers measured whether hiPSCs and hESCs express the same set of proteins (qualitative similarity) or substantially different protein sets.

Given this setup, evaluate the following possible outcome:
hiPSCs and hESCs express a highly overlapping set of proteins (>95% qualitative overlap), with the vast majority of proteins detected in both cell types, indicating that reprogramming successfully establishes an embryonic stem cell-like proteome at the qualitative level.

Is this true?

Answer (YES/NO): YES